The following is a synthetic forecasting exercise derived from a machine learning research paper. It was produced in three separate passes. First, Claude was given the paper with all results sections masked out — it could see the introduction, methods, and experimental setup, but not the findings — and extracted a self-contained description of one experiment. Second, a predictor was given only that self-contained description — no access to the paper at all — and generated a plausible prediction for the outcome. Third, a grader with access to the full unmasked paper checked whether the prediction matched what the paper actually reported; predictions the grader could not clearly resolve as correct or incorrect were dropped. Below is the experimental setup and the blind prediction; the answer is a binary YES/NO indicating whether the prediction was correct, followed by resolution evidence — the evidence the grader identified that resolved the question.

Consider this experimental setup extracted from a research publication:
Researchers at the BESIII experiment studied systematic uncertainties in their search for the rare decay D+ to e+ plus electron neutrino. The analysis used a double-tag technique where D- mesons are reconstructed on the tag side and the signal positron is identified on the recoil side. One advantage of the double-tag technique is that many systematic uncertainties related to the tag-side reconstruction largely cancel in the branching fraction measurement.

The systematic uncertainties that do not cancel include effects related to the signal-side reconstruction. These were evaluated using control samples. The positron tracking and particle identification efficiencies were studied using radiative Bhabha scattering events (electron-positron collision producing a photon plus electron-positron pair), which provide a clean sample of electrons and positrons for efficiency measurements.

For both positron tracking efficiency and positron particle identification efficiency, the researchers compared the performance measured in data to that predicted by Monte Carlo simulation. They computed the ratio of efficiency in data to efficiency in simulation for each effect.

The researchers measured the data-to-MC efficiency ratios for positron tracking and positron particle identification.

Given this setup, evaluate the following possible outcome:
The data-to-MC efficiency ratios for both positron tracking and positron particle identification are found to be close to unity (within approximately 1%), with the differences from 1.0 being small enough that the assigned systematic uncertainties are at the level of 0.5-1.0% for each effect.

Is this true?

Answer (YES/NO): NO